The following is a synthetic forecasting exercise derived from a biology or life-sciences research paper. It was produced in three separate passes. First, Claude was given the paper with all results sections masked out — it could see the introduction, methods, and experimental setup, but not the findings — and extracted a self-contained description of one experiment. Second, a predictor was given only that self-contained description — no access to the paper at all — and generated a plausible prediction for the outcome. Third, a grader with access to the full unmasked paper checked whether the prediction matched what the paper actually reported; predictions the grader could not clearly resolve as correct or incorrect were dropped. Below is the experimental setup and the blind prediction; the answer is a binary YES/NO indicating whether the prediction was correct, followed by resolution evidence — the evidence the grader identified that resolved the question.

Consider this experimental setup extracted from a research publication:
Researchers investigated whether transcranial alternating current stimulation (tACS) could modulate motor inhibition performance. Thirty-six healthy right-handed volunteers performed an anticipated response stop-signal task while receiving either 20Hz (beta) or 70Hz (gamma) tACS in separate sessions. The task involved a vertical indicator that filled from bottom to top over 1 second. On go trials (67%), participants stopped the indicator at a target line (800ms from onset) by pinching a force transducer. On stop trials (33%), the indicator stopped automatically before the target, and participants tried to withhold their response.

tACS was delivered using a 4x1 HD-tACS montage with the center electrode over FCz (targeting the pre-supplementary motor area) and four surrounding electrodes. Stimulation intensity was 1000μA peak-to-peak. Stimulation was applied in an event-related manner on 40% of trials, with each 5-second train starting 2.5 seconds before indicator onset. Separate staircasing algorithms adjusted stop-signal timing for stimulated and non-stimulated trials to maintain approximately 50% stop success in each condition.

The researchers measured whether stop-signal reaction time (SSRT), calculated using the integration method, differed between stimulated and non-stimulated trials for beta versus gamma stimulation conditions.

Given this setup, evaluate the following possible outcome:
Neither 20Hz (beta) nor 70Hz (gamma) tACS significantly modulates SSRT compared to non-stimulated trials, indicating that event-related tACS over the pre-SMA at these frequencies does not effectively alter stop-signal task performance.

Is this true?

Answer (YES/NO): NO